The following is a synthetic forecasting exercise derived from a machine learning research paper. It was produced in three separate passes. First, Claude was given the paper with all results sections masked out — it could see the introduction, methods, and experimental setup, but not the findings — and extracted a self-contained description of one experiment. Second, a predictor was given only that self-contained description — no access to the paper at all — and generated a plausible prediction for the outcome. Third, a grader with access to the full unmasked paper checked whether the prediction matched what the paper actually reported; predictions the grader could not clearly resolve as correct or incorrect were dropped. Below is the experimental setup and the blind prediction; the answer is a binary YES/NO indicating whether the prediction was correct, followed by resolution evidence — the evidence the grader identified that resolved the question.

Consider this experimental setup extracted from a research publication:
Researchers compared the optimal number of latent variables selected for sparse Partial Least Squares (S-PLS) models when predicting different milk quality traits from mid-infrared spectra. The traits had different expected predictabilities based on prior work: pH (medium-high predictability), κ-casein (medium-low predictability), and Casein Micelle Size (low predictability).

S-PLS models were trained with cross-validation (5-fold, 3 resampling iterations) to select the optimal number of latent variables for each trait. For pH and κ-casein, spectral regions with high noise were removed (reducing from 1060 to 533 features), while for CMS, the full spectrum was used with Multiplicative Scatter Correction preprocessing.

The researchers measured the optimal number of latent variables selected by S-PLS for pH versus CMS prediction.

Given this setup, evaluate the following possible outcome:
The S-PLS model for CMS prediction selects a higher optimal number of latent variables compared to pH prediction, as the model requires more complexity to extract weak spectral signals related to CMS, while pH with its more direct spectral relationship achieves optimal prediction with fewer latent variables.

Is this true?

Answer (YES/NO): NO